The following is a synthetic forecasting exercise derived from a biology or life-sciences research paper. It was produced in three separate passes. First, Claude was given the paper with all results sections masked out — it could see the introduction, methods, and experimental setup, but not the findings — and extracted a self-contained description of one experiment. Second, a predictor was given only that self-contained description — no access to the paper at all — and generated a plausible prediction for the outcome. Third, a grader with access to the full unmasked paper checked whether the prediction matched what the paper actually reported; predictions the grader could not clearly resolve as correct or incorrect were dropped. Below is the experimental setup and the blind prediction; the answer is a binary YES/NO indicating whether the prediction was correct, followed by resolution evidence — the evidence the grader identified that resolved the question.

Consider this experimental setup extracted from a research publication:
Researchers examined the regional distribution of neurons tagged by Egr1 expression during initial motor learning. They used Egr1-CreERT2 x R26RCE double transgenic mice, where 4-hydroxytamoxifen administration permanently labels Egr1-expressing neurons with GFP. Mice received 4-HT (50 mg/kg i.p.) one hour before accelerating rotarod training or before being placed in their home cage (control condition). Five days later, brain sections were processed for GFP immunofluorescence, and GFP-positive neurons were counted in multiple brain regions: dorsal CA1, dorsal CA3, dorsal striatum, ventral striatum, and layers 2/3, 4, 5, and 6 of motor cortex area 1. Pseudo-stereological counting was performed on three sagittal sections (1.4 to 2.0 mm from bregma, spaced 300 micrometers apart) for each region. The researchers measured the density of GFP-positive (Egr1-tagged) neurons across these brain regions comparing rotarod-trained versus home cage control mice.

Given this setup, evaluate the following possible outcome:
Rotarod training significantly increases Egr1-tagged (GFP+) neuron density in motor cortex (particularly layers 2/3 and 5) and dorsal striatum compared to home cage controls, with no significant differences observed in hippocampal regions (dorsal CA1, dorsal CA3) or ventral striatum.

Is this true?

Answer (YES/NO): NO